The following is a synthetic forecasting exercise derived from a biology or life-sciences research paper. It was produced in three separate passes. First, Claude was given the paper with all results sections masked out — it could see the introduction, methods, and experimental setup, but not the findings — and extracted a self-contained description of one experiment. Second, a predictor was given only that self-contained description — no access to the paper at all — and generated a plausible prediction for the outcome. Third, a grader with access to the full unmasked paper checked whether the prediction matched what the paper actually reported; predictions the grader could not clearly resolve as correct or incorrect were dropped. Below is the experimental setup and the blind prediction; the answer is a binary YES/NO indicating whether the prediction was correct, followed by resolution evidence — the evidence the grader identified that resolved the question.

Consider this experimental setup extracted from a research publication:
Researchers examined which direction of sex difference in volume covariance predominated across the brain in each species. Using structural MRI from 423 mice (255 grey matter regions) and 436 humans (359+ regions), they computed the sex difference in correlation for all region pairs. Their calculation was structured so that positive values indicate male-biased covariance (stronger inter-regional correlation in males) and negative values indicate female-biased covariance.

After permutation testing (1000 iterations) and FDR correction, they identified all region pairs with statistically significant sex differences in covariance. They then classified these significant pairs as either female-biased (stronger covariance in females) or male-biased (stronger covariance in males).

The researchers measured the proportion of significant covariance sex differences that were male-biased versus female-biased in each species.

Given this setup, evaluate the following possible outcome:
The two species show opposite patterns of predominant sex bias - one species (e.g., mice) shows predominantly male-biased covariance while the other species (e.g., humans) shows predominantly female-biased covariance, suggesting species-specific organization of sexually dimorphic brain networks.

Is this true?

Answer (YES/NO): NO